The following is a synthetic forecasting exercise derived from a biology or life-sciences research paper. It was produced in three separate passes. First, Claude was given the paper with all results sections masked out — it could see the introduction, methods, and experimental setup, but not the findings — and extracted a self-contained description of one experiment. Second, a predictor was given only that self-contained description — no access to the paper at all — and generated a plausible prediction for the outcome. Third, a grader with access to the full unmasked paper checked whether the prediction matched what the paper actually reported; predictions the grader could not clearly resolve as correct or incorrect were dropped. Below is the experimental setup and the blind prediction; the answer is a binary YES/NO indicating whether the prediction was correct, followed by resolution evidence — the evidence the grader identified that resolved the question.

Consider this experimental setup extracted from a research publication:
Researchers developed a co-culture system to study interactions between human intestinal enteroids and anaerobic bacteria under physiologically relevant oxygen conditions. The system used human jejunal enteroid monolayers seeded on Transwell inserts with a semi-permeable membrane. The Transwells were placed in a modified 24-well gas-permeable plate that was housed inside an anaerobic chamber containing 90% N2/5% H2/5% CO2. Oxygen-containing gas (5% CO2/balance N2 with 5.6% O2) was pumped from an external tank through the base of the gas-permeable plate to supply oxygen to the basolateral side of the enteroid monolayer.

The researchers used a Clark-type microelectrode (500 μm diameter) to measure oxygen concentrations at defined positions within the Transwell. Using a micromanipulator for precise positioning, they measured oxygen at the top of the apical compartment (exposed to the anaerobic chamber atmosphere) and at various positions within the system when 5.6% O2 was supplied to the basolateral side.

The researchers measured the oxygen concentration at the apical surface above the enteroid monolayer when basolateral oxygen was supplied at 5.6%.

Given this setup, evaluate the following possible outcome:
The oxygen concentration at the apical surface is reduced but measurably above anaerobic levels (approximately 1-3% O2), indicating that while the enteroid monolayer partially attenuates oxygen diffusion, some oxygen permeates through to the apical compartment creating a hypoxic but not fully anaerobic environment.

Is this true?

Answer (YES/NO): NO